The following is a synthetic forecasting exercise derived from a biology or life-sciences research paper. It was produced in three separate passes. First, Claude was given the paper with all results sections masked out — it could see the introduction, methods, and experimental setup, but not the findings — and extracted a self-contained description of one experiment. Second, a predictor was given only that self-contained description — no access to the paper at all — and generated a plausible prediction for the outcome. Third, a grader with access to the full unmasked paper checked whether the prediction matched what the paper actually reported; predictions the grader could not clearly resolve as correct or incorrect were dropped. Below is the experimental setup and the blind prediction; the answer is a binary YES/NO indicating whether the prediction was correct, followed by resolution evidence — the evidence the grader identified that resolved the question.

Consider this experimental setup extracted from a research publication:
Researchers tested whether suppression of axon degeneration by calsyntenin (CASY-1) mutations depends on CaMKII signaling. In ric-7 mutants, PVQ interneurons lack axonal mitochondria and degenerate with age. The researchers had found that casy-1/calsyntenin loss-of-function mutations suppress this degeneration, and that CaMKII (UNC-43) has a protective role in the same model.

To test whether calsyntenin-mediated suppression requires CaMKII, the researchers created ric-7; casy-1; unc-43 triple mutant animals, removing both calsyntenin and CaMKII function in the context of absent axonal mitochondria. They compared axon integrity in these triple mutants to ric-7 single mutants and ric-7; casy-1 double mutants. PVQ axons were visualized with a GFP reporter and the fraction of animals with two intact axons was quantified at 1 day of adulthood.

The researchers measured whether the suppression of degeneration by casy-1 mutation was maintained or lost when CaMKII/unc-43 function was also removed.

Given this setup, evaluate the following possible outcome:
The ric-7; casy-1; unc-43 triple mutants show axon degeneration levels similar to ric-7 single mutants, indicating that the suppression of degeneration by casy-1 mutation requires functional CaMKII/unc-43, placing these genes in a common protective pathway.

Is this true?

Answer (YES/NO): YES